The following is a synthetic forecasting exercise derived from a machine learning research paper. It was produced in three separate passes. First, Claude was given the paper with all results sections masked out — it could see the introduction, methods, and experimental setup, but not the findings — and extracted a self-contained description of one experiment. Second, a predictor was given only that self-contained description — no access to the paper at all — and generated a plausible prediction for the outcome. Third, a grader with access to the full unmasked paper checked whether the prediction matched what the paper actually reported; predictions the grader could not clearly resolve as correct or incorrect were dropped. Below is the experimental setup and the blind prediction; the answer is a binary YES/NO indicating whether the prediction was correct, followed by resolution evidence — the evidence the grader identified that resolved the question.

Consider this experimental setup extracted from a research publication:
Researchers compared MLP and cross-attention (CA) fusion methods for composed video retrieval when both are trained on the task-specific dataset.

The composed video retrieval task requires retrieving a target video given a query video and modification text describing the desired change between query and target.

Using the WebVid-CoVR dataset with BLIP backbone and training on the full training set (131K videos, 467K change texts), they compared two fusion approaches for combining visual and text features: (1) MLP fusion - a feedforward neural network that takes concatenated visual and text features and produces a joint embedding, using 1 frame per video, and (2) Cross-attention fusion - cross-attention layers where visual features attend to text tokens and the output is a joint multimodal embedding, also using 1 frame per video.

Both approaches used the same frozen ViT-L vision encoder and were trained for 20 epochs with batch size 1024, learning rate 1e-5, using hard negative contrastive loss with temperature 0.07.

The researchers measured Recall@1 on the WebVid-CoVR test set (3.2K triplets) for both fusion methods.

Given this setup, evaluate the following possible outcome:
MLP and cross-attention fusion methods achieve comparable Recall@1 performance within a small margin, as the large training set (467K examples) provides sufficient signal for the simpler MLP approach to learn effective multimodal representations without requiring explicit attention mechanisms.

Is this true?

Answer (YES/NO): YES